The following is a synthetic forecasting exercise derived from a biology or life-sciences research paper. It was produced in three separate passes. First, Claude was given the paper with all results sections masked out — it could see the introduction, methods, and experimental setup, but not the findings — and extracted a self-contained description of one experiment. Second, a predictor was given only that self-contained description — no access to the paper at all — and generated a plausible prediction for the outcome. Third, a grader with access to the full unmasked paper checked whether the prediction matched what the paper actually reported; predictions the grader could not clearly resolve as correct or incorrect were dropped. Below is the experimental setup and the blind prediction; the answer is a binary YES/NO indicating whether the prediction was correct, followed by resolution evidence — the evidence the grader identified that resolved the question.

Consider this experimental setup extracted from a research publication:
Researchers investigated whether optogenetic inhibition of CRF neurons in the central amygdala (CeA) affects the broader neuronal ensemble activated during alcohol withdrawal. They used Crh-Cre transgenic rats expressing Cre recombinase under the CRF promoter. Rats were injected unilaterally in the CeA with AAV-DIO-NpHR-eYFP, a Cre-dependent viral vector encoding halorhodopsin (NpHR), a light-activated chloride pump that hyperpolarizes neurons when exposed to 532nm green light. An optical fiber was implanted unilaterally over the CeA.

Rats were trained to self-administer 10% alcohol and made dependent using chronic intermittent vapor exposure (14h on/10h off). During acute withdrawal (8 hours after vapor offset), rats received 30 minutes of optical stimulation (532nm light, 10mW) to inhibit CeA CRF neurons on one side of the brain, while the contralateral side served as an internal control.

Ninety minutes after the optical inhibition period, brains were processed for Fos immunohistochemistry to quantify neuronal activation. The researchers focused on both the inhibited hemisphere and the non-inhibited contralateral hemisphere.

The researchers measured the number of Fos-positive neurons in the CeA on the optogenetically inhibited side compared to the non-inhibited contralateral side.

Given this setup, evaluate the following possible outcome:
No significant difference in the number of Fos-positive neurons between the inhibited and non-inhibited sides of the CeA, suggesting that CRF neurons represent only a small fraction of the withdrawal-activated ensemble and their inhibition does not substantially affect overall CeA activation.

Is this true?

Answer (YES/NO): NO